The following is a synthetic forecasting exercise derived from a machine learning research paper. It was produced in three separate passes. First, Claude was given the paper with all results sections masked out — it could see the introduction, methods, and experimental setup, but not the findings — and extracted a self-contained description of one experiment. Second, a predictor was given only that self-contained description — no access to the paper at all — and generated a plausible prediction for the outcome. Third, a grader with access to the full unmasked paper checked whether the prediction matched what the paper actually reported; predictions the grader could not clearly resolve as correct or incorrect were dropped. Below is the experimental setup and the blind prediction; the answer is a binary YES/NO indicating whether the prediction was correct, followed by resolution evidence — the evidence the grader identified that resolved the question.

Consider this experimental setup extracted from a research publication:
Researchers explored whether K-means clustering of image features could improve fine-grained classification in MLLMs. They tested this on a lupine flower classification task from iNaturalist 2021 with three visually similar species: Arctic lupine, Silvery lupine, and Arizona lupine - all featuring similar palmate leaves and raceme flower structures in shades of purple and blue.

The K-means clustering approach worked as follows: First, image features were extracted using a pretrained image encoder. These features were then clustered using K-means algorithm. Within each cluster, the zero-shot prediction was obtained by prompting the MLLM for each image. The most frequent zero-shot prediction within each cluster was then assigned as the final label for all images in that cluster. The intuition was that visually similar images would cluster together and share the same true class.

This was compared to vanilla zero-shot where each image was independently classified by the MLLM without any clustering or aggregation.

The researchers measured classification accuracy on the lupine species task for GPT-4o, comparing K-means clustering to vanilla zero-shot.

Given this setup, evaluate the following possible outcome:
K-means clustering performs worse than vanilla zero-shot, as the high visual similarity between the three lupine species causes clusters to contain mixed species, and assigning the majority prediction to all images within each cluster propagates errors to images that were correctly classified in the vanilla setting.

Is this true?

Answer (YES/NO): YES